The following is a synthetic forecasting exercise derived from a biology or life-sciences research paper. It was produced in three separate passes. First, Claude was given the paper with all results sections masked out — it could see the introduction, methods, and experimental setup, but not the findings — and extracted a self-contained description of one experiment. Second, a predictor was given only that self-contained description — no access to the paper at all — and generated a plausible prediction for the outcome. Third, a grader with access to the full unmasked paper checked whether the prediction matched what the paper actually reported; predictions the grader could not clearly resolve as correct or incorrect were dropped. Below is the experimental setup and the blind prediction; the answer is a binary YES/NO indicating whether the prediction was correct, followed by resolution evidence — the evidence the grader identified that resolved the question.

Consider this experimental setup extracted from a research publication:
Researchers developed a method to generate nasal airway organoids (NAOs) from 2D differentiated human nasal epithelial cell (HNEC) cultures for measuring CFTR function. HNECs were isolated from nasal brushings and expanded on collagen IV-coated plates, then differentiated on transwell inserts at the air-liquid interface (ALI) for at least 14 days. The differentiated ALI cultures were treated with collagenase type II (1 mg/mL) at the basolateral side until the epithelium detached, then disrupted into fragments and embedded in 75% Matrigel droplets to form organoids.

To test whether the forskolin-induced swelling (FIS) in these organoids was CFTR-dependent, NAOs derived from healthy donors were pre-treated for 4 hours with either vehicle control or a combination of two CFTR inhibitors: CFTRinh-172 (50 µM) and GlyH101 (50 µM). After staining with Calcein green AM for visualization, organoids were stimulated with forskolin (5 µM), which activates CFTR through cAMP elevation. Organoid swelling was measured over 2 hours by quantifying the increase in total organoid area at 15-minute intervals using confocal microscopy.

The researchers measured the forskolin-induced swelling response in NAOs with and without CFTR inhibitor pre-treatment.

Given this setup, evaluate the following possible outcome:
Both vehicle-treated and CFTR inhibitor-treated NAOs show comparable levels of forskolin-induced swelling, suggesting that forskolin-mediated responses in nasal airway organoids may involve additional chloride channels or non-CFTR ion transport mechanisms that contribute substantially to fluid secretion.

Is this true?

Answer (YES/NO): NO